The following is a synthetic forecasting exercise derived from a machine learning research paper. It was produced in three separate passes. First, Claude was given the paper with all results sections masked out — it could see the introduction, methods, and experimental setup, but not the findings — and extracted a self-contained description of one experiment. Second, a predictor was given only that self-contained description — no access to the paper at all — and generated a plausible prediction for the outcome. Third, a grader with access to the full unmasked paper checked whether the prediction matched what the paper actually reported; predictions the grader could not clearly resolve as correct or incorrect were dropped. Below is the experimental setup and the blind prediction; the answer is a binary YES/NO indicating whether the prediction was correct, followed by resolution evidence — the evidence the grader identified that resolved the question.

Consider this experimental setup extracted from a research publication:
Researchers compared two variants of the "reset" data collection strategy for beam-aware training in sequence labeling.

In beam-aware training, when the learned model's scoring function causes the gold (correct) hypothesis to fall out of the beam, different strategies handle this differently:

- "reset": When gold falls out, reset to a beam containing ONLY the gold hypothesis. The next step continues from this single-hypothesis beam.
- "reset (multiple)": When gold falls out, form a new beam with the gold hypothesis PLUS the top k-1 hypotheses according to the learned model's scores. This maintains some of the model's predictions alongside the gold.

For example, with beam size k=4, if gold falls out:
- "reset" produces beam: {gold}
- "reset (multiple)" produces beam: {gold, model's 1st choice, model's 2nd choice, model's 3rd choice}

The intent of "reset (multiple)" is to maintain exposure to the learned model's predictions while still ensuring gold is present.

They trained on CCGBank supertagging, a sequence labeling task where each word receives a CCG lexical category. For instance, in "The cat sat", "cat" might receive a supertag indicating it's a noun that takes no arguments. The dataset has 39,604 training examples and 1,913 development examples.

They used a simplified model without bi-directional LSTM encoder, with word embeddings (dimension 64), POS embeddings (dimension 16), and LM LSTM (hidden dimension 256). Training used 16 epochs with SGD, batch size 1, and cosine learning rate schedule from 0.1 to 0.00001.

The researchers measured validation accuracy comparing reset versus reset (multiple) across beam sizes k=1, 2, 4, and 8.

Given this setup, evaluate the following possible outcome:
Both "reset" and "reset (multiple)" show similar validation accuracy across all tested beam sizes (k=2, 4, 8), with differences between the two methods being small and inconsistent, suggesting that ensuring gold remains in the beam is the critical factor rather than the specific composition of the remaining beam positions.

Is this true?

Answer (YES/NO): NO